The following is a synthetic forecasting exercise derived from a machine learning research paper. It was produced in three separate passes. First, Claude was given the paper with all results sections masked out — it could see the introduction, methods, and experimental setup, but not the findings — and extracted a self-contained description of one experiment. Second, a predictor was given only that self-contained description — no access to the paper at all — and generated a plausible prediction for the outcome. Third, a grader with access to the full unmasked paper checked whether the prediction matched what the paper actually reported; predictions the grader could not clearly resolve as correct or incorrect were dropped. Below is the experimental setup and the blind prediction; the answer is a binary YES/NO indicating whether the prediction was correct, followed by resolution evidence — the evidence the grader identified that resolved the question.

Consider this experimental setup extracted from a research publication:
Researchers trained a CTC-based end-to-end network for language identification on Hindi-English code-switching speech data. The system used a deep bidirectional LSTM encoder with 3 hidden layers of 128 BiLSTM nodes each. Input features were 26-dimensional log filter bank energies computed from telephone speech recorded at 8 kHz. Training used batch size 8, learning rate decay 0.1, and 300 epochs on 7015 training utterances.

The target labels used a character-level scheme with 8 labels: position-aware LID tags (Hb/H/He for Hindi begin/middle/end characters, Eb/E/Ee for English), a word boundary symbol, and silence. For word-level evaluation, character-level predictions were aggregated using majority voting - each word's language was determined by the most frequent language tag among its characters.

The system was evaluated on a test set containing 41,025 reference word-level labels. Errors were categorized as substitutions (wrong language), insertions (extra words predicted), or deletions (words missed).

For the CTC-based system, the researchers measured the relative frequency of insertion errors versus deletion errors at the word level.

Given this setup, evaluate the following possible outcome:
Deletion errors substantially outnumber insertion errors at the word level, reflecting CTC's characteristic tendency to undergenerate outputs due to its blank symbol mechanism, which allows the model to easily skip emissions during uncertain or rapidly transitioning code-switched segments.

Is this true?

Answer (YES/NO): NO